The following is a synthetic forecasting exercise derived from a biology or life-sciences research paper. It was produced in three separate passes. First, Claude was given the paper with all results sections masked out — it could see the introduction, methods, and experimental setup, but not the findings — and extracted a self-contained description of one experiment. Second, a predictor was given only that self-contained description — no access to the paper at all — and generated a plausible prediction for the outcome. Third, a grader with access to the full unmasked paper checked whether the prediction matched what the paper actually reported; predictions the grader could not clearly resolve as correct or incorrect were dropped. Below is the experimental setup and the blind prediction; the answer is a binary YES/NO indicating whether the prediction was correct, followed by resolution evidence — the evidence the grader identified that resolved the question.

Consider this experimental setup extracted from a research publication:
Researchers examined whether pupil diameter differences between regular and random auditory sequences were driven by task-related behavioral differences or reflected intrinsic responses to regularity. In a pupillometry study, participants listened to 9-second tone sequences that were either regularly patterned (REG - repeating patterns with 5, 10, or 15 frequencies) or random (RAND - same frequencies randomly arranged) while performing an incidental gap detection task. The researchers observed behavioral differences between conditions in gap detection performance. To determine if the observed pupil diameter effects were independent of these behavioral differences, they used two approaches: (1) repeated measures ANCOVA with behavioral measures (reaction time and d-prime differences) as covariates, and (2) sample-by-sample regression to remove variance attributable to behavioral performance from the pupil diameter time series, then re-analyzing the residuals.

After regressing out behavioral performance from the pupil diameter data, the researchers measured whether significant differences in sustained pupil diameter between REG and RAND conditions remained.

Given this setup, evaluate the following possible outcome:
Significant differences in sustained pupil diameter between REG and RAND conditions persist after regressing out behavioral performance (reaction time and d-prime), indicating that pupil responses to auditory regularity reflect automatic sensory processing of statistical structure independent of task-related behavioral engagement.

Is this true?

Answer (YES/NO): YES